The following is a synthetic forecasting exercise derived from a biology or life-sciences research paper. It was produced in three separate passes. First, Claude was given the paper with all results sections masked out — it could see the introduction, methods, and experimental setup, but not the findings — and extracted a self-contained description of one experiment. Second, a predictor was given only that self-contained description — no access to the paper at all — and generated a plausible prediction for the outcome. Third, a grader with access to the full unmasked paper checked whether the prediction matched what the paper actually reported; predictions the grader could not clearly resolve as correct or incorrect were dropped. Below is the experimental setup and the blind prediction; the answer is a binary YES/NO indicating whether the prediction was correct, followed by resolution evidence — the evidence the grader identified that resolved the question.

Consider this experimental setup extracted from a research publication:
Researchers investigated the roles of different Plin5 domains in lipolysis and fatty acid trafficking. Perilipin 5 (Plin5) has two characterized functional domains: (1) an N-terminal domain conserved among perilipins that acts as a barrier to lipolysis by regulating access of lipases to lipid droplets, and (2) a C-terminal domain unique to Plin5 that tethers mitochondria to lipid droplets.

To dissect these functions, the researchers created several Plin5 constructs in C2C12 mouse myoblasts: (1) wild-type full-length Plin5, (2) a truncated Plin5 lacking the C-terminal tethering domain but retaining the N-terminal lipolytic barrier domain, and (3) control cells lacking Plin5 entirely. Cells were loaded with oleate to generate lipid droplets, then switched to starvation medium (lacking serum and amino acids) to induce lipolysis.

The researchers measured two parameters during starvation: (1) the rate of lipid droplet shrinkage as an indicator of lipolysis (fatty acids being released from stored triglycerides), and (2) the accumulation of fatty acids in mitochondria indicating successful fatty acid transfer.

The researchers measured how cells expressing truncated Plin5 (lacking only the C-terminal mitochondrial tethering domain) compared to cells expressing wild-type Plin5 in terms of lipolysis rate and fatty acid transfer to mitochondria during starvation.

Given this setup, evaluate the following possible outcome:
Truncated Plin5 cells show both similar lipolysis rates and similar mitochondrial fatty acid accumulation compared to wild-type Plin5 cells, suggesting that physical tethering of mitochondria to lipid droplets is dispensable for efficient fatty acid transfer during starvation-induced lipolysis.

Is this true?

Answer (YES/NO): NO